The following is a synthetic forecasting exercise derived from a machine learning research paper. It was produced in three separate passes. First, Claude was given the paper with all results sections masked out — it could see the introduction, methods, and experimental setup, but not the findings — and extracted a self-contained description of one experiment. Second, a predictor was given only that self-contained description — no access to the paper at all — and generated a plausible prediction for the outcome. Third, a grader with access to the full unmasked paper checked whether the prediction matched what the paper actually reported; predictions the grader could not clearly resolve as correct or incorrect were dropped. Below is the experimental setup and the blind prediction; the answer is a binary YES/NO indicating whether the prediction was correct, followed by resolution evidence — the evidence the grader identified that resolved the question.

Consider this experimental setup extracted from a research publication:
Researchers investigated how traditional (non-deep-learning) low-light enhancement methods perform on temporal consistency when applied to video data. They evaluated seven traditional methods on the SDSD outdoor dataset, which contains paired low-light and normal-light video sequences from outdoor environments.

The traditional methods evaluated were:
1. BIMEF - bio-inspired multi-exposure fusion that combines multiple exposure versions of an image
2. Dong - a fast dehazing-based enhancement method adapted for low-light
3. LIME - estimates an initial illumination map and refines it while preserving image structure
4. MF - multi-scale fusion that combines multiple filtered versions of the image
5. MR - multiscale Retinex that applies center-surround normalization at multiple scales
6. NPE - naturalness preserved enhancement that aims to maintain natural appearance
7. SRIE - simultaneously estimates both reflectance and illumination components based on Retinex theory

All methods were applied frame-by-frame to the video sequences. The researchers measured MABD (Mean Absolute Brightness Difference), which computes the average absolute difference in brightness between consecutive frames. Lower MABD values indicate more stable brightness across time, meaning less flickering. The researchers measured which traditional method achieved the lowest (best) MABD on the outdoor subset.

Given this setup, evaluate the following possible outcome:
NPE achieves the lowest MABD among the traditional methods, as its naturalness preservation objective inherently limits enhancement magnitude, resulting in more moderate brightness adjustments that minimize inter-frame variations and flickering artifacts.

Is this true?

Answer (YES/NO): NO